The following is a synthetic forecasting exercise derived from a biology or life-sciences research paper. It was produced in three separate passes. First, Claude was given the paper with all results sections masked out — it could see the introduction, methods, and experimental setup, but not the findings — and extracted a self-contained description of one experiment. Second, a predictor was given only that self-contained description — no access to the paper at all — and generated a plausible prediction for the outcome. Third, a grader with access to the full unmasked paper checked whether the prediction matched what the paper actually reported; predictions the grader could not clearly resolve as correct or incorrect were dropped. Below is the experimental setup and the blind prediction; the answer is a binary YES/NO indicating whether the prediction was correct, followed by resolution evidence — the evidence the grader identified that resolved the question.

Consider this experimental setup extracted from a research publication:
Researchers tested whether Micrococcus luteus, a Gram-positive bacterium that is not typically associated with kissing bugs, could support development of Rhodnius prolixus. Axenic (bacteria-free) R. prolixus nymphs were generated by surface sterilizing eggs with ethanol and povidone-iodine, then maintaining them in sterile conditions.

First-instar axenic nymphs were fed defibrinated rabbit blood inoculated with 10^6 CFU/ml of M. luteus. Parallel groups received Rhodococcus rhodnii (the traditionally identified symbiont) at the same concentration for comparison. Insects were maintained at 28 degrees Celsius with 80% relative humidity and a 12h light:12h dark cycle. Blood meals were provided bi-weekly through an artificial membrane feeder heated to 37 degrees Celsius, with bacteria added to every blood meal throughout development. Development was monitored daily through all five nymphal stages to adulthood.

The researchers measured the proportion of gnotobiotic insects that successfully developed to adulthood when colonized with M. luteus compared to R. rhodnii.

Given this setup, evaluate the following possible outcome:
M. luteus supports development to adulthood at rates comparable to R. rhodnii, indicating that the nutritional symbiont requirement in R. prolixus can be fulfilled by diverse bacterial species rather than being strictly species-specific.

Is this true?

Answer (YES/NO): NO